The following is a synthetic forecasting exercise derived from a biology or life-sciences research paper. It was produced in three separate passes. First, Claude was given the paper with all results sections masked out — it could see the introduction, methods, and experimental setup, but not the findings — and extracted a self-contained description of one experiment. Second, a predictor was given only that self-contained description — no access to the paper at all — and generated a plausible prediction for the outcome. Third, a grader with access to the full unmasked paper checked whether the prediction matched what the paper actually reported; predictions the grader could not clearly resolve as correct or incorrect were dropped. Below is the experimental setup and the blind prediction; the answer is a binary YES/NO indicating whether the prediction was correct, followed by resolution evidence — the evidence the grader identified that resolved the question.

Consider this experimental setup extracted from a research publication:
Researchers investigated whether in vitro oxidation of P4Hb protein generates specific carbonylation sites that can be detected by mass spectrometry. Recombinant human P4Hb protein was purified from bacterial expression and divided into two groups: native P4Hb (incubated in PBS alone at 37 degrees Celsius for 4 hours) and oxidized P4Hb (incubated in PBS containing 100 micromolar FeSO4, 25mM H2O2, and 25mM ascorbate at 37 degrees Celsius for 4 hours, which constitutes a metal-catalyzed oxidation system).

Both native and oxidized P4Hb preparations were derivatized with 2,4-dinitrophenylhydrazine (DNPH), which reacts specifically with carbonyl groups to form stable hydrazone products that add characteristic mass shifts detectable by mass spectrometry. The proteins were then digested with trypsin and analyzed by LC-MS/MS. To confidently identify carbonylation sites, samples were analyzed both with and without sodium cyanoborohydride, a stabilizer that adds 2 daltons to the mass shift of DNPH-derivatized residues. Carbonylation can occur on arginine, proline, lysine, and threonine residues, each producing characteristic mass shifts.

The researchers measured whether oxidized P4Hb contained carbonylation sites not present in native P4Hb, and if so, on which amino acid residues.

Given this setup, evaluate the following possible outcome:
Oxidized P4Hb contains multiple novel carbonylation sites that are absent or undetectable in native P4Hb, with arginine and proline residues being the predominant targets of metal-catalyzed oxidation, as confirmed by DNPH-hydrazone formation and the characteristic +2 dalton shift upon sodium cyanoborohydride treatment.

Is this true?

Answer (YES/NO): NO